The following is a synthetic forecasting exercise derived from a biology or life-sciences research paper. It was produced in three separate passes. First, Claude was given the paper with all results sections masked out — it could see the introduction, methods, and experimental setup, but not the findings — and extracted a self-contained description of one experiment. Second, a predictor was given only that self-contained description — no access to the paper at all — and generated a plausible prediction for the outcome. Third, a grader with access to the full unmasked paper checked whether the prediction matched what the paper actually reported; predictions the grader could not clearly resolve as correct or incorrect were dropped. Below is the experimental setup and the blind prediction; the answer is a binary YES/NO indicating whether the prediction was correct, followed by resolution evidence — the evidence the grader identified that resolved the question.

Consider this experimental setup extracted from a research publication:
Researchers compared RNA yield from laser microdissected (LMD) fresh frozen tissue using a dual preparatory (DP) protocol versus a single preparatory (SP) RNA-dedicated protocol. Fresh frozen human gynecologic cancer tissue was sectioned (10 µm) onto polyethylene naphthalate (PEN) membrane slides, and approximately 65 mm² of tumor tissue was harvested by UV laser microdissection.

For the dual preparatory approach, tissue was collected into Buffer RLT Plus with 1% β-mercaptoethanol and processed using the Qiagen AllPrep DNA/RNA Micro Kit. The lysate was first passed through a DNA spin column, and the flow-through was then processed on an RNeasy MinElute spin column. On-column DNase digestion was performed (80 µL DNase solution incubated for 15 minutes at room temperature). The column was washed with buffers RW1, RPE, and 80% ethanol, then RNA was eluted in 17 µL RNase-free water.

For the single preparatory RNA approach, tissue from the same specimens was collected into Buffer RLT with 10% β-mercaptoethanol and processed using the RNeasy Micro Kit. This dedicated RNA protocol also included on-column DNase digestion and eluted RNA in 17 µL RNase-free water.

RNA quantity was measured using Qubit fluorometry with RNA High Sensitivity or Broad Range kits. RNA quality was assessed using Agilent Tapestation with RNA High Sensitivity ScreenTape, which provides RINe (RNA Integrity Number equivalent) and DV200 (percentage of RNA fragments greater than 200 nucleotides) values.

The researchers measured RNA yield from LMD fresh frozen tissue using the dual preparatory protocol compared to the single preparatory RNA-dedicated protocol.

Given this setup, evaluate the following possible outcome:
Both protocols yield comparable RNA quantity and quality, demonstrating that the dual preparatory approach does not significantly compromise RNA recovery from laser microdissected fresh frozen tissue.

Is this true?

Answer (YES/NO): NO